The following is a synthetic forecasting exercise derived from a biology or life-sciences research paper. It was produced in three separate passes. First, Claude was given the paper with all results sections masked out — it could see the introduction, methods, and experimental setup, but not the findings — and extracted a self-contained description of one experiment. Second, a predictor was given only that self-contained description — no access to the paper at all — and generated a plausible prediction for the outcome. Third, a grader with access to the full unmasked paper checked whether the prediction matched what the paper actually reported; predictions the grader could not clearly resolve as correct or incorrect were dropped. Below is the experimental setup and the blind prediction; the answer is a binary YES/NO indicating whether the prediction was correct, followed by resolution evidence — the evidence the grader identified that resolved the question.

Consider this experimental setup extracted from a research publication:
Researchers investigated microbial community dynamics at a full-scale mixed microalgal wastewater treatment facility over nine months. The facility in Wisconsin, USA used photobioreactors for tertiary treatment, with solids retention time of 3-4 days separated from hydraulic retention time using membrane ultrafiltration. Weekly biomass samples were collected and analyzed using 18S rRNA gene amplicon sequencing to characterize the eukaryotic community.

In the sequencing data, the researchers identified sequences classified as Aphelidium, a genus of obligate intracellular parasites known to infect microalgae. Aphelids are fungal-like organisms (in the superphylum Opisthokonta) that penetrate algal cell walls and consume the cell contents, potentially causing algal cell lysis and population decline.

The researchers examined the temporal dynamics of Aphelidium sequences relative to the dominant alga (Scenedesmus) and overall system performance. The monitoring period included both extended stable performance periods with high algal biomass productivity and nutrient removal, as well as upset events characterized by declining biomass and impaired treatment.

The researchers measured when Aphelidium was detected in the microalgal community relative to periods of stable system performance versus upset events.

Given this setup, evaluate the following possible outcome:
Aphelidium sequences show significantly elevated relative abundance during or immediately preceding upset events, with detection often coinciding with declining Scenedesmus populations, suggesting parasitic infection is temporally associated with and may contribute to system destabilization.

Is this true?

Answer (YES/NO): NO